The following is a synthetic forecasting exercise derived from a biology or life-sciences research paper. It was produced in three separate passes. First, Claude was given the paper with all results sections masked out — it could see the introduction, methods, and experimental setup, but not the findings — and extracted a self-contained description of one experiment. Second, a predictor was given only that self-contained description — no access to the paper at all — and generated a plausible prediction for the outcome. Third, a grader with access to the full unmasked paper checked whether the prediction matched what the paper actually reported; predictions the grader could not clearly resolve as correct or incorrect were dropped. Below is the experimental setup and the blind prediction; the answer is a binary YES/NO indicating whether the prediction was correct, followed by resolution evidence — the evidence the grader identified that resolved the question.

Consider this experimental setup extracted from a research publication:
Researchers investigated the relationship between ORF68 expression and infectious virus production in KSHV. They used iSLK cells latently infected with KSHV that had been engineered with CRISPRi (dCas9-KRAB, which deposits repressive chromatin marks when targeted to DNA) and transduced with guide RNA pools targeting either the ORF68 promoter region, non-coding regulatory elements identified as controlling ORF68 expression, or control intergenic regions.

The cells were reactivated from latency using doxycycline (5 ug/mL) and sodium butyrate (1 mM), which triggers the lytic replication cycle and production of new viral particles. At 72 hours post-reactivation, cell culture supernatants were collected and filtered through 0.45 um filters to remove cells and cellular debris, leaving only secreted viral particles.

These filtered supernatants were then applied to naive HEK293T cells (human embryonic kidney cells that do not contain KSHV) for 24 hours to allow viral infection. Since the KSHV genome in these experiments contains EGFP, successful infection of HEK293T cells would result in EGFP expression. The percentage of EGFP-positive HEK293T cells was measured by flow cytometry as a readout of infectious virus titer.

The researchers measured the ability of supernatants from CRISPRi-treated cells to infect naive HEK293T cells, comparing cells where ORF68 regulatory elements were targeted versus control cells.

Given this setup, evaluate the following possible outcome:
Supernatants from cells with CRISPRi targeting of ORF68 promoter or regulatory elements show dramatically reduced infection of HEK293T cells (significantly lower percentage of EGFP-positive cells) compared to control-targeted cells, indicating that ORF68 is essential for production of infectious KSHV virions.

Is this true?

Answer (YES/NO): NO